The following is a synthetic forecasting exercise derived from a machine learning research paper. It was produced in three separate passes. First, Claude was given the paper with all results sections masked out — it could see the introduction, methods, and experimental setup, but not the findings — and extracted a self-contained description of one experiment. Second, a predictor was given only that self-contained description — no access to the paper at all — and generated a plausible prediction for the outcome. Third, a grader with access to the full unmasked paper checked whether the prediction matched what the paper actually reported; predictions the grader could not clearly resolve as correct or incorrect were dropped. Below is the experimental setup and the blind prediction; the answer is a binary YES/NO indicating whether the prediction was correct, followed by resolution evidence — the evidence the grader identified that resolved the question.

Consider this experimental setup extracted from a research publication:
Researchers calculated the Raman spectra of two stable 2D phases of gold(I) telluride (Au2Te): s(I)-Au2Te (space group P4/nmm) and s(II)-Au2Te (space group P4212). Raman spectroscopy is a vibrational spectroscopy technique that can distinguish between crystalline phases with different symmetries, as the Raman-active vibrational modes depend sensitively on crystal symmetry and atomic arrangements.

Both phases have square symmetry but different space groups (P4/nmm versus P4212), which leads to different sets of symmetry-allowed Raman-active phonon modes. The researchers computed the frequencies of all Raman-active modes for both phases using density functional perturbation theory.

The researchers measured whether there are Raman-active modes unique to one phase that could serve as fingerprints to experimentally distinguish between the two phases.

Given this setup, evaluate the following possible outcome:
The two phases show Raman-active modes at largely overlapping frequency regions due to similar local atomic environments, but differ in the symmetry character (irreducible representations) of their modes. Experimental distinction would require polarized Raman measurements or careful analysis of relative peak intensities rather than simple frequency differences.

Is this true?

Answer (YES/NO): NO